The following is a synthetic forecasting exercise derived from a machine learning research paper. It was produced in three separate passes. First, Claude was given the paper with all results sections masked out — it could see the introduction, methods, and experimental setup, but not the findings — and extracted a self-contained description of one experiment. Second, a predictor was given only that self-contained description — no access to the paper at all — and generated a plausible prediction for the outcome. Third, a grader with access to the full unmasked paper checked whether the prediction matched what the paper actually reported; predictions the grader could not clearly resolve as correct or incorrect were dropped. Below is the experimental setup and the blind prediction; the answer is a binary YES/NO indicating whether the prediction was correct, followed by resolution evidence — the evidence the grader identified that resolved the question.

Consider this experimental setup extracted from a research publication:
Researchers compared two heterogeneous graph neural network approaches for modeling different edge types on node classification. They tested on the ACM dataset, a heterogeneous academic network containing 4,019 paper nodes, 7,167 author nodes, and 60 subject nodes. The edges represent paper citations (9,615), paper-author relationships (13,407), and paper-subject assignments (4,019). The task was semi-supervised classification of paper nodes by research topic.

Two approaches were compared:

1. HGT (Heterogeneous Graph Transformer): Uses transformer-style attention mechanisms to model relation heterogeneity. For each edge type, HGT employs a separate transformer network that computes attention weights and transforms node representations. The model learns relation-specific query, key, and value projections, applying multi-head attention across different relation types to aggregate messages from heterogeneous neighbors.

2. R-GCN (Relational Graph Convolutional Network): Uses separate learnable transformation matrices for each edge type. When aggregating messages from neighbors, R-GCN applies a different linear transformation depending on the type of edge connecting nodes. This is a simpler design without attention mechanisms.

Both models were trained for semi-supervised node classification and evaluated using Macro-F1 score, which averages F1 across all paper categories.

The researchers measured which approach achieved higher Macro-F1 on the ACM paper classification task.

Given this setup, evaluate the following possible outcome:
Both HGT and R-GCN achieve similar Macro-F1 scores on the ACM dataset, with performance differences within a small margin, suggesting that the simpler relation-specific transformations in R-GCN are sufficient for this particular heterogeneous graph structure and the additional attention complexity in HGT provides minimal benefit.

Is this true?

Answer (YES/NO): NO